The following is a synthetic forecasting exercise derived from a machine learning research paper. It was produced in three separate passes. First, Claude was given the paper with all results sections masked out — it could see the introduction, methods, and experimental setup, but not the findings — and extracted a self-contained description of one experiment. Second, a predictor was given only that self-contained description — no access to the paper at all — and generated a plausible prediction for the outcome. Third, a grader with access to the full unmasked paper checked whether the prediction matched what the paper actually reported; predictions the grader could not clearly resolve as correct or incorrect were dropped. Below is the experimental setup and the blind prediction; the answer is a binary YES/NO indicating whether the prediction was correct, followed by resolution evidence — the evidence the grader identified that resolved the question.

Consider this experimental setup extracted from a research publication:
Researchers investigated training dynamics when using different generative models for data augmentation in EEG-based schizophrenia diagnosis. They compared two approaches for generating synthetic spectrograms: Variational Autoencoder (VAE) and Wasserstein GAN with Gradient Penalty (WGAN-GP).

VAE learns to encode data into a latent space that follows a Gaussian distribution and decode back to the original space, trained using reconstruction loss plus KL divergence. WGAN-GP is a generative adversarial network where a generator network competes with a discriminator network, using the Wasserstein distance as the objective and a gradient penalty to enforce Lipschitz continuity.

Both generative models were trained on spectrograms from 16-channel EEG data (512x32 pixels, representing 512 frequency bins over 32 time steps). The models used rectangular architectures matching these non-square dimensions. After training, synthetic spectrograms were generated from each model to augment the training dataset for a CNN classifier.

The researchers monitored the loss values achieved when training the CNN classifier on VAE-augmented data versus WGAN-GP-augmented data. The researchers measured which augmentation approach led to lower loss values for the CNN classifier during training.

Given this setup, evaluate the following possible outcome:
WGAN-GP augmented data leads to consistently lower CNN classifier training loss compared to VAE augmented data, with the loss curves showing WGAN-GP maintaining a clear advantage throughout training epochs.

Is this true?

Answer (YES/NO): NO